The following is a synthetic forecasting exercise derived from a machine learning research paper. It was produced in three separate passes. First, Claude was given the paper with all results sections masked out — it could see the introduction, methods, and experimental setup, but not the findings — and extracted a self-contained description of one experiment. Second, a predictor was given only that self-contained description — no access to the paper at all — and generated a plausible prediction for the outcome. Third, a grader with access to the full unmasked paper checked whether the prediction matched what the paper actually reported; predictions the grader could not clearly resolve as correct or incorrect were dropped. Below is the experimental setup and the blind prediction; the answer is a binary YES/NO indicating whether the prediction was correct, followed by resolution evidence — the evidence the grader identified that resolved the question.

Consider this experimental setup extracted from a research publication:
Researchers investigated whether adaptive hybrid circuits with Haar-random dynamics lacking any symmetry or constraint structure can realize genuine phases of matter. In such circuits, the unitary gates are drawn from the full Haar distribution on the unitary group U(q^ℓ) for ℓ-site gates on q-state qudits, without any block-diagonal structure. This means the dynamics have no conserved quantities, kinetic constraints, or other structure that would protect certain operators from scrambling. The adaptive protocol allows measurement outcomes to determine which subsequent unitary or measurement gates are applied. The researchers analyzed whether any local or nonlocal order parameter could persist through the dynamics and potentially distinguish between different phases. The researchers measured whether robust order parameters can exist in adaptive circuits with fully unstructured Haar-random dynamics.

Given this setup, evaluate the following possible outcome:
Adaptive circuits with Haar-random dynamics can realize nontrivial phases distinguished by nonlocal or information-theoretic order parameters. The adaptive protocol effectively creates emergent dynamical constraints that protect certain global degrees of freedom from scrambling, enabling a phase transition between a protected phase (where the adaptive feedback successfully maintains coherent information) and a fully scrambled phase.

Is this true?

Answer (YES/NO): NO